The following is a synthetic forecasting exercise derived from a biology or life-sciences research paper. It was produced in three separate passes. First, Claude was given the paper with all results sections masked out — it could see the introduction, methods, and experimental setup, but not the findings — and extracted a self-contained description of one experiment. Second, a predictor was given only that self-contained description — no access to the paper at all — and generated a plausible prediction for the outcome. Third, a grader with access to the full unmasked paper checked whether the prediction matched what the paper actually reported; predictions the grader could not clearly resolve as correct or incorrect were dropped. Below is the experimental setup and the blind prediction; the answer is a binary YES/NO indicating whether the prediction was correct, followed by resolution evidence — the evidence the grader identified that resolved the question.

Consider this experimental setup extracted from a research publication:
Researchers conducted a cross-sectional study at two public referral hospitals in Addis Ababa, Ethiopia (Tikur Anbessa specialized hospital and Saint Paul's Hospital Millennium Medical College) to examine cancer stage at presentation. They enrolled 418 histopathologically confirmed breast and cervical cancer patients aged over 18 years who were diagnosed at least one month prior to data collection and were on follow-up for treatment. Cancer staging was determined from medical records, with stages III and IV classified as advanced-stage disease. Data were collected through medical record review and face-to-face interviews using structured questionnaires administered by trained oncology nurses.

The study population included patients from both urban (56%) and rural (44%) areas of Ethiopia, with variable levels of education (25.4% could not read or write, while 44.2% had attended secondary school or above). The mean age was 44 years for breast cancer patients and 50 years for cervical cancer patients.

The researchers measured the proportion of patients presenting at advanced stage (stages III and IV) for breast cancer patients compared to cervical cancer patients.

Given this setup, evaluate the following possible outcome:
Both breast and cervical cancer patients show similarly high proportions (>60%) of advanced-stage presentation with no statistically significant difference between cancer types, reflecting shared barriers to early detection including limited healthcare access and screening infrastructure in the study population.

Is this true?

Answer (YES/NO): YES